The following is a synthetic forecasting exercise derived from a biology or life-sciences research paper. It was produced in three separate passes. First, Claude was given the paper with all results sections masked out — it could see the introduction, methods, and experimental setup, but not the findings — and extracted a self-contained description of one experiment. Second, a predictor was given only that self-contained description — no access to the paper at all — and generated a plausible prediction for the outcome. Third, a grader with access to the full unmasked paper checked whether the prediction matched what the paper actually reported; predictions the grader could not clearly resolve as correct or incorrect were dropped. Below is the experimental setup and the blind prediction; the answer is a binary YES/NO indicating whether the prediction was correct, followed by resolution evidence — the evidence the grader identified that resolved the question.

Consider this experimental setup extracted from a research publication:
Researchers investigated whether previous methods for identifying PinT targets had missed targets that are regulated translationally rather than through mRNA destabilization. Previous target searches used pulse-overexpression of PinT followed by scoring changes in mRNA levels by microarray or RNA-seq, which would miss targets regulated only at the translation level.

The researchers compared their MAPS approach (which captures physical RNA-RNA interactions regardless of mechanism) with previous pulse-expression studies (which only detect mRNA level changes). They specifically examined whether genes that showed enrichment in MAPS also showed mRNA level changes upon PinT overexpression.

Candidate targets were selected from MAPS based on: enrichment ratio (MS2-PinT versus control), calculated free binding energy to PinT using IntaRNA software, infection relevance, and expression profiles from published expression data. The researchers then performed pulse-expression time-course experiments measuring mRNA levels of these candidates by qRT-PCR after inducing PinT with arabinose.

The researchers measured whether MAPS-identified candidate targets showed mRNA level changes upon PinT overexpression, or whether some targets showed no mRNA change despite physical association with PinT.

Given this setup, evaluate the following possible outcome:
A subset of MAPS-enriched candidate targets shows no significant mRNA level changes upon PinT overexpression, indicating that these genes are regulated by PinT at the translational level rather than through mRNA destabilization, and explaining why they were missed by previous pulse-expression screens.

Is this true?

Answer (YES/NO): NO